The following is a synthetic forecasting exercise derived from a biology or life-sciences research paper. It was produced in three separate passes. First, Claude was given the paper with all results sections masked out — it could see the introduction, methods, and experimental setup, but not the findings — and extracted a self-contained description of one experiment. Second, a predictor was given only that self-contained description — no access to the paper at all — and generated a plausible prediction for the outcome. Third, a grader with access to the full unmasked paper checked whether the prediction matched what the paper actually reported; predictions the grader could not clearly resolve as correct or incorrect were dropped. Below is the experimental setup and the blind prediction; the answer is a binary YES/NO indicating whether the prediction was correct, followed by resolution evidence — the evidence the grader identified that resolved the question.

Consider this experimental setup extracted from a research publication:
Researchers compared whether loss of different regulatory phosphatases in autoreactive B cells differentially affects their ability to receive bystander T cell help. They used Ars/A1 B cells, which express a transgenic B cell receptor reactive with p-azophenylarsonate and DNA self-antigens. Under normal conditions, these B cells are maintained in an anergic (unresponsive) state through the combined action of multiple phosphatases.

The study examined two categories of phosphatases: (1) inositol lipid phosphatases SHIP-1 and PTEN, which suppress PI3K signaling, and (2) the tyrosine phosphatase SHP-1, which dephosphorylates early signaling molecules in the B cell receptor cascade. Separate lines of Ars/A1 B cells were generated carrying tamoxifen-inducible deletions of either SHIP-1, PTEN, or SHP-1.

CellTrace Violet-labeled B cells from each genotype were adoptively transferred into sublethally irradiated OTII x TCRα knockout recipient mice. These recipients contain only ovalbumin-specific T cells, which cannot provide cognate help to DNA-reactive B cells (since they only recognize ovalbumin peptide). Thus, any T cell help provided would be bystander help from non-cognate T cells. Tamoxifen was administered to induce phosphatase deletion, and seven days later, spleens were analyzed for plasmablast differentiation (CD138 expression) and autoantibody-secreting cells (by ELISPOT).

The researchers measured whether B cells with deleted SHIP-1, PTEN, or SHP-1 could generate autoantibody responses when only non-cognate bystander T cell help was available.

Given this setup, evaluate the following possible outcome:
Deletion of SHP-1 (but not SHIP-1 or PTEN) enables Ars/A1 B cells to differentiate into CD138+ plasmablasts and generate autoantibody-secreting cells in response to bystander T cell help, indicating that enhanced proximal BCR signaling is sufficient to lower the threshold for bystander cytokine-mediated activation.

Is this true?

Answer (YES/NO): NO